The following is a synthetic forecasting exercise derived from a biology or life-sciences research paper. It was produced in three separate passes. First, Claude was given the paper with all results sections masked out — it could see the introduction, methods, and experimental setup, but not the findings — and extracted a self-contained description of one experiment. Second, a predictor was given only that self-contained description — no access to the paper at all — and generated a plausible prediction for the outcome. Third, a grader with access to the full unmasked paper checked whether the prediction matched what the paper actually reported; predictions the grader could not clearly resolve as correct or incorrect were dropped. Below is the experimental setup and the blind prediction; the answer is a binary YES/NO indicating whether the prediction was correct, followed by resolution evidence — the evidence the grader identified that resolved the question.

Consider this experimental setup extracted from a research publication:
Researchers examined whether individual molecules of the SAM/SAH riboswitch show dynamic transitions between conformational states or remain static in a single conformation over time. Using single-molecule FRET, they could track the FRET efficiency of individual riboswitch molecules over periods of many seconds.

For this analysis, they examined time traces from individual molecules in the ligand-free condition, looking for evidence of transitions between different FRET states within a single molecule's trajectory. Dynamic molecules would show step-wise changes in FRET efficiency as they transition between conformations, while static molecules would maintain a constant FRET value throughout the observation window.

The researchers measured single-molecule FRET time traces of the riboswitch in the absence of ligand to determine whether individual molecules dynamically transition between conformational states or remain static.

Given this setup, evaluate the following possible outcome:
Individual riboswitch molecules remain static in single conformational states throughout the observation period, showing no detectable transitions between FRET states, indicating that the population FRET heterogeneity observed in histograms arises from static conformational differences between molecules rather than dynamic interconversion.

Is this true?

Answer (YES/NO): NO